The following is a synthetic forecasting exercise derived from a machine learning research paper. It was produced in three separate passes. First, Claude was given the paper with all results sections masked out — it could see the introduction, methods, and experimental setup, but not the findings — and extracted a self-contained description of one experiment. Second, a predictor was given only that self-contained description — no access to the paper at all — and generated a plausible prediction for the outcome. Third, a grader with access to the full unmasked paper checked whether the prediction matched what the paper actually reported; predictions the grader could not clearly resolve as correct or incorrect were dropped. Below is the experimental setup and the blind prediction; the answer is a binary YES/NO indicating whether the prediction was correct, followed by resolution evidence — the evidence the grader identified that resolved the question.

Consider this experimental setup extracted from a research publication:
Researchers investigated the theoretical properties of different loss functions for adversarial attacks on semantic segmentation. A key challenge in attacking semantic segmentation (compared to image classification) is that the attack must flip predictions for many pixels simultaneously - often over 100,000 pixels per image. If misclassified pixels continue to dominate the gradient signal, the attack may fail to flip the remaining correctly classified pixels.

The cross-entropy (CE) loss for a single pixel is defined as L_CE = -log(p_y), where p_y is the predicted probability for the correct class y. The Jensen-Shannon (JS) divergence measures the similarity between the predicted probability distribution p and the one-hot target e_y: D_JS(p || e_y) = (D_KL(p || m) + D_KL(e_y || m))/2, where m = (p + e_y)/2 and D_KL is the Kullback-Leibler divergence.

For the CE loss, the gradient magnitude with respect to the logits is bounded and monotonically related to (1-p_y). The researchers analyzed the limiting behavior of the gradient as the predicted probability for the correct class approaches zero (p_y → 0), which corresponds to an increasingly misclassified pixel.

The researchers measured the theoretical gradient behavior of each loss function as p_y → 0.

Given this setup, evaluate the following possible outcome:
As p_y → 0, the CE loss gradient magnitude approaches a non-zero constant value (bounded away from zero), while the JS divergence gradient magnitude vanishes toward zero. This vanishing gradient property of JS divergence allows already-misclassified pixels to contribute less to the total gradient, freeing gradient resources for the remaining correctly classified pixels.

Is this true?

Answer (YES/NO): YES